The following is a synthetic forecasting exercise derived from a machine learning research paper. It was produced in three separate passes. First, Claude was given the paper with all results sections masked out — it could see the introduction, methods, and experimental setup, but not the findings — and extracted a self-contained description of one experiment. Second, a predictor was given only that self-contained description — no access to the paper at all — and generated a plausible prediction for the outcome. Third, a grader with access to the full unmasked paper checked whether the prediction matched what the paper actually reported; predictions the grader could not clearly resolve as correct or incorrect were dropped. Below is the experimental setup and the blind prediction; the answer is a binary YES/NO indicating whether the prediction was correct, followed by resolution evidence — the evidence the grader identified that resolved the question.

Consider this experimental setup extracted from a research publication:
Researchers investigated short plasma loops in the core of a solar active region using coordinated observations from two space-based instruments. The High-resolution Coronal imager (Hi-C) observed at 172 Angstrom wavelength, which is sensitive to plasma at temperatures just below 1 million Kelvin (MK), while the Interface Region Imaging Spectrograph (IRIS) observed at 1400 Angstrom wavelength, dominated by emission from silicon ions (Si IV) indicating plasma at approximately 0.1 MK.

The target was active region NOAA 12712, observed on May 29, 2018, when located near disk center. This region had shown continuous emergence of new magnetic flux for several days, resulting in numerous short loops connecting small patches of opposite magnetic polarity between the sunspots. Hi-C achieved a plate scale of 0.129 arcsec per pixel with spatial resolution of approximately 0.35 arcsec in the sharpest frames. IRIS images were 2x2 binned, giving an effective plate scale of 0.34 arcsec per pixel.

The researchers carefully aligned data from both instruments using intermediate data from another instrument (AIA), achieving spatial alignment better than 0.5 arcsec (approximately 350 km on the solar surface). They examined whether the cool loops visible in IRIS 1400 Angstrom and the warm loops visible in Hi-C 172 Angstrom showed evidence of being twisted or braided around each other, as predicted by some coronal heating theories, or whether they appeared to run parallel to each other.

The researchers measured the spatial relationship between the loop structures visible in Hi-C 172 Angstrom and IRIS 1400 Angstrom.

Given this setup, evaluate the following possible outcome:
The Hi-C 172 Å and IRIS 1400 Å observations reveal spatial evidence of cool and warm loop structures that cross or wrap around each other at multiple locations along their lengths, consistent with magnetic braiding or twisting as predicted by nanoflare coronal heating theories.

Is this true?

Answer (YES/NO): NO